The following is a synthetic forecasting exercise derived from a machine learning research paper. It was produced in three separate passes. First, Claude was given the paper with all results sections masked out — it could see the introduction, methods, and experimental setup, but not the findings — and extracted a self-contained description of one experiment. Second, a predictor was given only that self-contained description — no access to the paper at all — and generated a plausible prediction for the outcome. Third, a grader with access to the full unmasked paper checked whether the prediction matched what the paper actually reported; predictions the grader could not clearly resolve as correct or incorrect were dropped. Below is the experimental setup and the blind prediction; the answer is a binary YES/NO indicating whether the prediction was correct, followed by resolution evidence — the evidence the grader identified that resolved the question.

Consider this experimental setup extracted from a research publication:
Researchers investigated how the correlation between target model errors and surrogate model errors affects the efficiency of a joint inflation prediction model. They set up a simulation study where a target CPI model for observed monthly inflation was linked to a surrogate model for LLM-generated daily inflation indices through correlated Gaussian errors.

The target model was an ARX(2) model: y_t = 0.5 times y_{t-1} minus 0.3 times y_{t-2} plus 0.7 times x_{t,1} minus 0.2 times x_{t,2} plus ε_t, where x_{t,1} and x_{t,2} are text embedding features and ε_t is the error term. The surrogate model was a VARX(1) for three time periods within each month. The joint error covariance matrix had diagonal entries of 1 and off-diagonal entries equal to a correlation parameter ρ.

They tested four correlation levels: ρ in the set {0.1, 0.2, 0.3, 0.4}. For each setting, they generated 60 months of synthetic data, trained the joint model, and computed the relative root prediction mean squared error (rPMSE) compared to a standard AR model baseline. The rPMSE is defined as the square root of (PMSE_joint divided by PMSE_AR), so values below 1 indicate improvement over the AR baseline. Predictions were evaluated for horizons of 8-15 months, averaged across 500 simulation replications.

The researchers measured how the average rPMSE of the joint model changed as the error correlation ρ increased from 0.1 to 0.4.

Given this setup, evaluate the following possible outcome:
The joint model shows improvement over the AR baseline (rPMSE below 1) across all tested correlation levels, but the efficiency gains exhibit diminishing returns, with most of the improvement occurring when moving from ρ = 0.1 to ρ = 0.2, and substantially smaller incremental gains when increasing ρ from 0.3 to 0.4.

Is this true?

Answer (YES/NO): NO